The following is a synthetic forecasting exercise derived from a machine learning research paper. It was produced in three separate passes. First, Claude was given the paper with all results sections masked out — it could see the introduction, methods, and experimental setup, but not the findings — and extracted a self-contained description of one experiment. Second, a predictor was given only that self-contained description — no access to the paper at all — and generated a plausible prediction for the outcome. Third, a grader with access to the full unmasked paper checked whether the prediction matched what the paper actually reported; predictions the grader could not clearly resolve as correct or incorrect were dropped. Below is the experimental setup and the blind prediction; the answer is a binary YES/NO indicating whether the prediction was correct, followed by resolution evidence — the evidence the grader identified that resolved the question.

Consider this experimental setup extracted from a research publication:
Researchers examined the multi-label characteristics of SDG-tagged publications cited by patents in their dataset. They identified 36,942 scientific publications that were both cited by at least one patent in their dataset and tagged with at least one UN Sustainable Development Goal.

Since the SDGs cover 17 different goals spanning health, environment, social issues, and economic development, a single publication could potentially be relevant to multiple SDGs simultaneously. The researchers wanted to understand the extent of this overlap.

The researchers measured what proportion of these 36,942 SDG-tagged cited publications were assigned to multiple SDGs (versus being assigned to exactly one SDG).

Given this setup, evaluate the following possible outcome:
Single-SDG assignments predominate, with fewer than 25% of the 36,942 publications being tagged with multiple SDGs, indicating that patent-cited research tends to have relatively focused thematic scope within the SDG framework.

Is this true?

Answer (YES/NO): YES